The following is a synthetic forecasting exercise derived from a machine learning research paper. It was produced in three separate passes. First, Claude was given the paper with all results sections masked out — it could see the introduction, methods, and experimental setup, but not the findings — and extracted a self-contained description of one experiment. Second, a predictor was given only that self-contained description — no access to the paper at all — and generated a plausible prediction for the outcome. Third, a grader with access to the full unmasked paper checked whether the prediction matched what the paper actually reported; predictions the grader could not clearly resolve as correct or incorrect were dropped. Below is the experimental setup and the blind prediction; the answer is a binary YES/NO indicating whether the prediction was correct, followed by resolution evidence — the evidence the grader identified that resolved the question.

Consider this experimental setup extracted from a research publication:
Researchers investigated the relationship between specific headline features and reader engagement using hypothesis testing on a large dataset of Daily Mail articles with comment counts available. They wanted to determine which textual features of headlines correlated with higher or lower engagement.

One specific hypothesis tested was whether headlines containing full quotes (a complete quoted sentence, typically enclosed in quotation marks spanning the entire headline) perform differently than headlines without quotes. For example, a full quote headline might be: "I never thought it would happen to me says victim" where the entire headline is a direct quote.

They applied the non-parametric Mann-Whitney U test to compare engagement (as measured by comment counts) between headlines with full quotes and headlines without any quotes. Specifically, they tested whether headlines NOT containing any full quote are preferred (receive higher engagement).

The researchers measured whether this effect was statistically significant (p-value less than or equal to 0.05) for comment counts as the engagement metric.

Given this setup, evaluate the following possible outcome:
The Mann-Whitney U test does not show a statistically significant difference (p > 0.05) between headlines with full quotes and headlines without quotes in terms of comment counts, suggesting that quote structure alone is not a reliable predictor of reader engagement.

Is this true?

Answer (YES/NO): YES